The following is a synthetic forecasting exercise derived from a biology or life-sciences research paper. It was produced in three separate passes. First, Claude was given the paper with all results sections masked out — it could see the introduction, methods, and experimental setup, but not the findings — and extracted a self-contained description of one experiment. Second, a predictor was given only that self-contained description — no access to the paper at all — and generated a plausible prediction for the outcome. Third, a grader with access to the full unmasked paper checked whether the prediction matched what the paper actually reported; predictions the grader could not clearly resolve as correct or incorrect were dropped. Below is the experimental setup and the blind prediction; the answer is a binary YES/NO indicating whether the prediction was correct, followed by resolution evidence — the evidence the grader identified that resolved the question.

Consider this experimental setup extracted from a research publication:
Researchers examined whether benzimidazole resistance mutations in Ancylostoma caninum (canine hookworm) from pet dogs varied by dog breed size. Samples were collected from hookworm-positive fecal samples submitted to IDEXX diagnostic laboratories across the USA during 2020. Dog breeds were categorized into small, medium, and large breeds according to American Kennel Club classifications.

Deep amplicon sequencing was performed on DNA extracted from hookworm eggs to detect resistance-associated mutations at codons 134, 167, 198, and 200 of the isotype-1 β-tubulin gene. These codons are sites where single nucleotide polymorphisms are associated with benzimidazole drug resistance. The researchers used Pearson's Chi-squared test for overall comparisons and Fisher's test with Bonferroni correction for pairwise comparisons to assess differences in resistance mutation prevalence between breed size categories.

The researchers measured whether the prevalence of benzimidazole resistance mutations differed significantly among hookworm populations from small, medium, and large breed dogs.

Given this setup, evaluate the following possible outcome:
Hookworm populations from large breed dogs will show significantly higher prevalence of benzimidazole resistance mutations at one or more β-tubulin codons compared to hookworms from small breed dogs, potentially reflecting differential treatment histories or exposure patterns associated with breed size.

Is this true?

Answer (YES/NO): NO